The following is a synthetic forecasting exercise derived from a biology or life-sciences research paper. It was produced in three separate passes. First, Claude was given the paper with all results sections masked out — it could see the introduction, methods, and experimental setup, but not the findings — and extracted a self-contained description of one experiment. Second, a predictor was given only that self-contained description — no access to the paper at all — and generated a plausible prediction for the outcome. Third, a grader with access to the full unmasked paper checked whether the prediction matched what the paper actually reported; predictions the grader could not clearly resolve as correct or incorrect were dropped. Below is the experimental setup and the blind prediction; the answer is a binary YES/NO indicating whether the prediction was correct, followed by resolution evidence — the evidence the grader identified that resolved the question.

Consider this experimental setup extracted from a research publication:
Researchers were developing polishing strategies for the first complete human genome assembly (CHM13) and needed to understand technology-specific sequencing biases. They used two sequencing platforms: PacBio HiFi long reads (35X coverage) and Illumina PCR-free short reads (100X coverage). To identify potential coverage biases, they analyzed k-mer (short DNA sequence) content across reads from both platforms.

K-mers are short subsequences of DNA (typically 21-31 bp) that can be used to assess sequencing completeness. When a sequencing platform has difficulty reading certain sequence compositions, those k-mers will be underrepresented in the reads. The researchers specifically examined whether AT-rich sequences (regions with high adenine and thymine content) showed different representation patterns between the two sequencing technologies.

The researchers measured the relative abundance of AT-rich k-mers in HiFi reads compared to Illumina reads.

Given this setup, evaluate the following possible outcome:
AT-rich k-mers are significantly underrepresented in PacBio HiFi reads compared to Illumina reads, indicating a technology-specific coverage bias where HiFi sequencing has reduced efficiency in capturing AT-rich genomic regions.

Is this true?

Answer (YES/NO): YES